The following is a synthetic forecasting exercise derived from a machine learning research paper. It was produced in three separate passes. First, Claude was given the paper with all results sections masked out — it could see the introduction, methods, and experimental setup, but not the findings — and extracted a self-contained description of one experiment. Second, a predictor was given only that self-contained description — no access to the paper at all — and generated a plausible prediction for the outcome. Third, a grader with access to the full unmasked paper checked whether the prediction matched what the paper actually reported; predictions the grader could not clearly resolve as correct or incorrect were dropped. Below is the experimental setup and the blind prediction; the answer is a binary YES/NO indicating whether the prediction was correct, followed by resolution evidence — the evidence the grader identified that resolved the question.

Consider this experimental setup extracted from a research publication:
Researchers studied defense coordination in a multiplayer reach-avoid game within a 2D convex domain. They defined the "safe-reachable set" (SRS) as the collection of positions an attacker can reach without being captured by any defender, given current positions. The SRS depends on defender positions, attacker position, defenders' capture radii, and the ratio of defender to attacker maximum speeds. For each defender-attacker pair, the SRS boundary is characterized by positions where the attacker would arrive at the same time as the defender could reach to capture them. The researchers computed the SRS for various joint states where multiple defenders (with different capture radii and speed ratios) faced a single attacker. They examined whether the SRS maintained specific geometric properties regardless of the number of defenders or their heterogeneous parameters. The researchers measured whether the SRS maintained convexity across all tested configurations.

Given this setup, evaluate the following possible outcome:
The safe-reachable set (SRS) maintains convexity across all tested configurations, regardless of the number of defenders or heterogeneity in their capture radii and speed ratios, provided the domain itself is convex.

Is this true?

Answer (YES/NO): YES